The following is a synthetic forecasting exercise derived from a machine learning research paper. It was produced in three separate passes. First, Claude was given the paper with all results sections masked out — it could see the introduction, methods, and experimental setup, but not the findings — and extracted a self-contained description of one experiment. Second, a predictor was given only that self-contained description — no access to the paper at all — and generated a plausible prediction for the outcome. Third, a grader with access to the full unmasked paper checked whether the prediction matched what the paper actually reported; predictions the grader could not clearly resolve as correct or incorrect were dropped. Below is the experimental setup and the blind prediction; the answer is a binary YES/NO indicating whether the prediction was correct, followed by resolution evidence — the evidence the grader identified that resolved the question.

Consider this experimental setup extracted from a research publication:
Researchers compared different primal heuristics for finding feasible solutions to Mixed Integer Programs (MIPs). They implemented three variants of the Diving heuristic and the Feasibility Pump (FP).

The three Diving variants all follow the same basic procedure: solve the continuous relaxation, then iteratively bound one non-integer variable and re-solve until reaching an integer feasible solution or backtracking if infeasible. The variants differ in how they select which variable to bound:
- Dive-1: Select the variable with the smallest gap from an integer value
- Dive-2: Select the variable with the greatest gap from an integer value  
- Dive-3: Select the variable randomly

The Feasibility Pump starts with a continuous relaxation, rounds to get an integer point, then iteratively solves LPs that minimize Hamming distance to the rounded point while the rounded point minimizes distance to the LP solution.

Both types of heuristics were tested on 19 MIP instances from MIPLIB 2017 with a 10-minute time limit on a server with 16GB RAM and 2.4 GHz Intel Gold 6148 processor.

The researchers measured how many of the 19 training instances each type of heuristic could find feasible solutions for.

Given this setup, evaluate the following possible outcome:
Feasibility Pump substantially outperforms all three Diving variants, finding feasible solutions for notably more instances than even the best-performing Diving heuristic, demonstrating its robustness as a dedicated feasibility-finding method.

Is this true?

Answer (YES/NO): NO